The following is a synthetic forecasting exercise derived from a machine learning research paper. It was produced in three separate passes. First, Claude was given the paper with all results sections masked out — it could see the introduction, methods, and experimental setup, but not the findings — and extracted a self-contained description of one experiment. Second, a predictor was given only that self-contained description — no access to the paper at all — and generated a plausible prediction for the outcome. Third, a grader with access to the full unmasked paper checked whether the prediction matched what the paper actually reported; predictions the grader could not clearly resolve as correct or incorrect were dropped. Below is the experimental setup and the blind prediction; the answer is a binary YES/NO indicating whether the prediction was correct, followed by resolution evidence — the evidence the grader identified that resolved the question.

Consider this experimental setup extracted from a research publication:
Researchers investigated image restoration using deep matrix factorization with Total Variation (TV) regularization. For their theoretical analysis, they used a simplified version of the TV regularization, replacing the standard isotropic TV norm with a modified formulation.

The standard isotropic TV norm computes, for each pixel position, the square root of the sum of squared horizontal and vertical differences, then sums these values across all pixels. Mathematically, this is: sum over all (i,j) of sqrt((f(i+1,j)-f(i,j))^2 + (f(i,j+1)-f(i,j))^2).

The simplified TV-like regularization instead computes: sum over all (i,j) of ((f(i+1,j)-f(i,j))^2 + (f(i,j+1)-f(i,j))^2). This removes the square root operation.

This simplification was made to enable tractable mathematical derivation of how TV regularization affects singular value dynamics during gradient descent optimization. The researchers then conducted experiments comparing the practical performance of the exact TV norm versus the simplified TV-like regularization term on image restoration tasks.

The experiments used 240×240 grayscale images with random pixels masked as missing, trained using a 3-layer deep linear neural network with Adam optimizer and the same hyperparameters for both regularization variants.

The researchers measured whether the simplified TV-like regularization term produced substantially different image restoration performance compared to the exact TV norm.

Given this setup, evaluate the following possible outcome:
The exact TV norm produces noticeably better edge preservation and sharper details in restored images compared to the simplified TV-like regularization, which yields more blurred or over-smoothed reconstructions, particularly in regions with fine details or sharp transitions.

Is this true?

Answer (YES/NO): NO